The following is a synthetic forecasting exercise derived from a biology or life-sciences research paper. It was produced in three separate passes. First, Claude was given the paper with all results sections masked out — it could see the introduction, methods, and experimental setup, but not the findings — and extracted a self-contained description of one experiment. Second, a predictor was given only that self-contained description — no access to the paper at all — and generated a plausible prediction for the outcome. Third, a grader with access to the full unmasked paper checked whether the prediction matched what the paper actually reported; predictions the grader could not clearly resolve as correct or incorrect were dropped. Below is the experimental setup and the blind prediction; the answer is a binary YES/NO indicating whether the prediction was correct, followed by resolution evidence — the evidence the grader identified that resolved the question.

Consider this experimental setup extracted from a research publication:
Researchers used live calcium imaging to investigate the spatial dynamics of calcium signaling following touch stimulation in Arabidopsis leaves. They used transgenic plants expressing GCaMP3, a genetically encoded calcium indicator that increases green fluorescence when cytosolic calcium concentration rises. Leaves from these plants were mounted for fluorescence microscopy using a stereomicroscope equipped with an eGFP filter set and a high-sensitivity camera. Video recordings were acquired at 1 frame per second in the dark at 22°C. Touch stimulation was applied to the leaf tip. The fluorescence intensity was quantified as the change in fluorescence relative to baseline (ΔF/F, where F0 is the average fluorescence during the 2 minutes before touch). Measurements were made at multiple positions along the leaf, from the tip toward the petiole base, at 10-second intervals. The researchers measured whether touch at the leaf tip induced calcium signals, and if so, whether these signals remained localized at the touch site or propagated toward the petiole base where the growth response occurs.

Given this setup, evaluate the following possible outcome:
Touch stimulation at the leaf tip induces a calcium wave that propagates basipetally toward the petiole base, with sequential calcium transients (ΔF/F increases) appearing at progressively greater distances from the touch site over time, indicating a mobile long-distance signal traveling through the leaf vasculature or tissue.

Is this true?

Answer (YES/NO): YES